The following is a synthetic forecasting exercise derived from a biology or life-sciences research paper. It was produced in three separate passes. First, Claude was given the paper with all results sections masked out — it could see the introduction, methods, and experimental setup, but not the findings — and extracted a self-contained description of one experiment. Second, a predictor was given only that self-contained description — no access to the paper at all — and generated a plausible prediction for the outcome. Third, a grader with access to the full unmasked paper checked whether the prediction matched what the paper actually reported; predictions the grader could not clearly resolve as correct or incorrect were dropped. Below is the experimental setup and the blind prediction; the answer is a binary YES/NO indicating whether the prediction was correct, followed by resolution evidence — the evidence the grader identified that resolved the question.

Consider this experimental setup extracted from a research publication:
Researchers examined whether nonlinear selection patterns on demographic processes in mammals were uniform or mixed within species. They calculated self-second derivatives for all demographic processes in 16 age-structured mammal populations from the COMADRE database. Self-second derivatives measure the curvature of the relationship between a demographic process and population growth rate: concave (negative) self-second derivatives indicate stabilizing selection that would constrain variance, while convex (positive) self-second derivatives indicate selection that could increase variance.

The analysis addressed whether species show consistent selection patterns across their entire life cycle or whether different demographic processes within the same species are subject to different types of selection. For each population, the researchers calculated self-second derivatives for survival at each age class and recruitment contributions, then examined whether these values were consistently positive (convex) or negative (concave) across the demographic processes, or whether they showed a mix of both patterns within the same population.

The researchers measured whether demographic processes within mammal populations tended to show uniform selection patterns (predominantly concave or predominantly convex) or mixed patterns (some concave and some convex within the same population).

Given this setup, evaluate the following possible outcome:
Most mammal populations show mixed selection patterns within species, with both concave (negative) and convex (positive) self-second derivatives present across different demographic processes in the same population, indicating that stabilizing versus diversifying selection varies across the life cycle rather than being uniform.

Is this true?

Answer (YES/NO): YES